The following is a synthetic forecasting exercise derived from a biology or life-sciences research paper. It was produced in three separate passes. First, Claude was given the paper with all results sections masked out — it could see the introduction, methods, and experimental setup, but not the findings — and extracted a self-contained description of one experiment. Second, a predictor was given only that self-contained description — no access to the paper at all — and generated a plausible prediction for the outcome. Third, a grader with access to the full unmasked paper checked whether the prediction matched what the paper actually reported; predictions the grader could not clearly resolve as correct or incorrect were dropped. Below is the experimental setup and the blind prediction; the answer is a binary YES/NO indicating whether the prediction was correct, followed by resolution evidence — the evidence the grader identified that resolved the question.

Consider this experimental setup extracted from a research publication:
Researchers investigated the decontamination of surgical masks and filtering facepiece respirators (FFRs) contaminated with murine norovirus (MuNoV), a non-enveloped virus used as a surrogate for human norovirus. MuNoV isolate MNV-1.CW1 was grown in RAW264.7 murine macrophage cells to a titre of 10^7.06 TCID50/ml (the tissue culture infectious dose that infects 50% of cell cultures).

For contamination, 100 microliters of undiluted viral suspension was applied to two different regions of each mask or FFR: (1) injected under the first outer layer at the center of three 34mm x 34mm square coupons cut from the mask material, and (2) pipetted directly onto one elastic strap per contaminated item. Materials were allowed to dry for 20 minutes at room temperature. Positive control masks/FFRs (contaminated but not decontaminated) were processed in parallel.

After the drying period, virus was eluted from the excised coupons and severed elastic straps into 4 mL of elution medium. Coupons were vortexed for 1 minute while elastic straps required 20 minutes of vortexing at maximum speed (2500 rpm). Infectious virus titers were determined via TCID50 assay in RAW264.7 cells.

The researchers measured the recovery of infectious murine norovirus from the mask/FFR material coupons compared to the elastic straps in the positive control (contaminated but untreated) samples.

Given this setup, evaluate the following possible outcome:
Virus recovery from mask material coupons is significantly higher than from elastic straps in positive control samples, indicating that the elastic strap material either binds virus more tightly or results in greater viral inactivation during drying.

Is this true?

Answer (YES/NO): NO